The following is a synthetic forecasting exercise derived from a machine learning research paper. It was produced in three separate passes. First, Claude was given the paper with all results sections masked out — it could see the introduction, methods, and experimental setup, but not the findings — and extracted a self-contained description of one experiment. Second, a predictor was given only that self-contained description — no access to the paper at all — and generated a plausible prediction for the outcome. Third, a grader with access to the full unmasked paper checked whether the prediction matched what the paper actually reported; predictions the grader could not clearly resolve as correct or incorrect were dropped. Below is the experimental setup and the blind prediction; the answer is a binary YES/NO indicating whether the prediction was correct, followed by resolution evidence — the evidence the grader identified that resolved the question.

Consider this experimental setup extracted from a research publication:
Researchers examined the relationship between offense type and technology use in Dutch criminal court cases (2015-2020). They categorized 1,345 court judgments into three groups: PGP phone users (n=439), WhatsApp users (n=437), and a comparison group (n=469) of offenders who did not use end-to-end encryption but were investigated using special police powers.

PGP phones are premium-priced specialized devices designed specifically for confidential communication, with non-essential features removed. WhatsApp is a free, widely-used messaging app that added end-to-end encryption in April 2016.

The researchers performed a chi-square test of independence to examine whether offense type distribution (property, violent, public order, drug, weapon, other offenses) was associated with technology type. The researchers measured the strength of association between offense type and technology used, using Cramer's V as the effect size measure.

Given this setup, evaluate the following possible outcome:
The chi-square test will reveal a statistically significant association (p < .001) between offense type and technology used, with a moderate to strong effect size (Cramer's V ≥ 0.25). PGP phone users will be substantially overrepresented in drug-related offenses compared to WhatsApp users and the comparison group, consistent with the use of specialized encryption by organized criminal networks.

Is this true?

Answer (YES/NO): YES